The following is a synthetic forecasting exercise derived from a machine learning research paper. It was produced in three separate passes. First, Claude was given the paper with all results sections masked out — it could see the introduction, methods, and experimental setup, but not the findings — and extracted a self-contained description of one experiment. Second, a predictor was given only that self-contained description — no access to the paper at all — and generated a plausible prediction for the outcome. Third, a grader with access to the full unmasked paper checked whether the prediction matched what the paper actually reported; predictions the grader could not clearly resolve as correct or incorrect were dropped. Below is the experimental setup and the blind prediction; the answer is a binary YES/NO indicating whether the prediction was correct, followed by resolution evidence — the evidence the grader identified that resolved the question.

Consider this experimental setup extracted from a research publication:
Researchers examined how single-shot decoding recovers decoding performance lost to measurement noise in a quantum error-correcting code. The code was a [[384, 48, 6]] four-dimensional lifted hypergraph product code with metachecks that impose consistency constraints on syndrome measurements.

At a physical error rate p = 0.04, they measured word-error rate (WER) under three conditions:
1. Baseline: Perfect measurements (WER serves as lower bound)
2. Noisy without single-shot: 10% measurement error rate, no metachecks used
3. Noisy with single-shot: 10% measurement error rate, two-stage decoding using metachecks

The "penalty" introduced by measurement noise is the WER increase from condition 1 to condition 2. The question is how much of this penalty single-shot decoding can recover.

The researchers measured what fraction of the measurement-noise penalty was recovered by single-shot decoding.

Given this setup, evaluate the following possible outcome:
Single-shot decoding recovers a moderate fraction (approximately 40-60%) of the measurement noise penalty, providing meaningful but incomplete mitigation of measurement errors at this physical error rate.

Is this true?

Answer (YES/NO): NO